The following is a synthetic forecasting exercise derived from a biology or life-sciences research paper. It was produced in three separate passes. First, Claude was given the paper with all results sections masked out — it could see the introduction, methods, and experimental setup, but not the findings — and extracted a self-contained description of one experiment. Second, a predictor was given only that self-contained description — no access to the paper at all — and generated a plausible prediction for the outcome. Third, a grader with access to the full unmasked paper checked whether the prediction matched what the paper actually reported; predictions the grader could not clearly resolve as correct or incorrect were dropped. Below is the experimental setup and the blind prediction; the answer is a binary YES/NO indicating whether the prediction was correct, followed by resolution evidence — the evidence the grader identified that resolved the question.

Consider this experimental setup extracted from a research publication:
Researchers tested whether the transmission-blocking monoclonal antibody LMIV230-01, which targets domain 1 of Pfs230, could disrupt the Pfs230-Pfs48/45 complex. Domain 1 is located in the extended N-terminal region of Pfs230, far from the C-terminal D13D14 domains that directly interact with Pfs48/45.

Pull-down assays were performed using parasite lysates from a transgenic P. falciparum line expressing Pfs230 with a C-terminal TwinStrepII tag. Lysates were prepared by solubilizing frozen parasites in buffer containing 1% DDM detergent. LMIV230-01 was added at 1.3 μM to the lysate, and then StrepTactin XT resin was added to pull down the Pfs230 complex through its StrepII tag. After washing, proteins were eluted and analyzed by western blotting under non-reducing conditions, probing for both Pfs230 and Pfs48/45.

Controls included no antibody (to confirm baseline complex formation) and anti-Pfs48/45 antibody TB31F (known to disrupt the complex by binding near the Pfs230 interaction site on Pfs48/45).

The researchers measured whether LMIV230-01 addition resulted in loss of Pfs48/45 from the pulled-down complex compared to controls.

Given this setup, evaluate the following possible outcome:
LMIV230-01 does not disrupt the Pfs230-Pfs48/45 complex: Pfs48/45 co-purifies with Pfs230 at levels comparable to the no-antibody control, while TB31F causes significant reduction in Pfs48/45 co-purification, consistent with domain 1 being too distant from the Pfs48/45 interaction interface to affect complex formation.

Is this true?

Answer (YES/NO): YES